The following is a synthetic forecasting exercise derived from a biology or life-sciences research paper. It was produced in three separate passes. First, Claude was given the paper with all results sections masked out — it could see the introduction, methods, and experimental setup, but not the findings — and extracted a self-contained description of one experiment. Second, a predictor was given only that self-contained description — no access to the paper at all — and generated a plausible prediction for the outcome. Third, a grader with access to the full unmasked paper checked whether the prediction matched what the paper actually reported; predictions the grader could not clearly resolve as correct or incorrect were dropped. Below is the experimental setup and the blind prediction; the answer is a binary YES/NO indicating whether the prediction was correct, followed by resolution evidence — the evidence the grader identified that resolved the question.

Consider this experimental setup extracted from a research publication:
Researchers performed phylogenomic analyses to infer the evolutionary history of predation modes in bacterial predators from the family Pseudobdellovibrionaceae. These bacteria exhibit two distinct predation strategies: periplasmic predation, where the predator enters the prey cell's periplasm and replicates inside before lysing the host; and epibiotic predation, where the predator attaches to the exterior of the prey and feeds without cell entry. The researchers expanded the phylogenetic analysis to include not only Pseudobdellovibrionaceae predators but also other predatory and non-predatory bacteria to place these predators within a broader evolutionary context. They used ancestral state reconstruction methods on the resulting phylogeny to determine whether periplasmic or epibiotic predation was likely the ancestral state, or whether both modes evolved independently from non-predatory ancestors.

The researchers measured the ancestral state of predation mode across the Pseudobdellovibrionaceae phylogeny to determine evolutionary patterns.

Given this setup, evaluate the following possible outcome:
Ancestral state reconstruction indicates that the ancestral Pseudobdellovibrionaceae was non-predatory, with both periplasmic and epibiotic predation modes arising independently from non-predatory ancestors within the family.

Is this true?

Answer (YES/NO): NO